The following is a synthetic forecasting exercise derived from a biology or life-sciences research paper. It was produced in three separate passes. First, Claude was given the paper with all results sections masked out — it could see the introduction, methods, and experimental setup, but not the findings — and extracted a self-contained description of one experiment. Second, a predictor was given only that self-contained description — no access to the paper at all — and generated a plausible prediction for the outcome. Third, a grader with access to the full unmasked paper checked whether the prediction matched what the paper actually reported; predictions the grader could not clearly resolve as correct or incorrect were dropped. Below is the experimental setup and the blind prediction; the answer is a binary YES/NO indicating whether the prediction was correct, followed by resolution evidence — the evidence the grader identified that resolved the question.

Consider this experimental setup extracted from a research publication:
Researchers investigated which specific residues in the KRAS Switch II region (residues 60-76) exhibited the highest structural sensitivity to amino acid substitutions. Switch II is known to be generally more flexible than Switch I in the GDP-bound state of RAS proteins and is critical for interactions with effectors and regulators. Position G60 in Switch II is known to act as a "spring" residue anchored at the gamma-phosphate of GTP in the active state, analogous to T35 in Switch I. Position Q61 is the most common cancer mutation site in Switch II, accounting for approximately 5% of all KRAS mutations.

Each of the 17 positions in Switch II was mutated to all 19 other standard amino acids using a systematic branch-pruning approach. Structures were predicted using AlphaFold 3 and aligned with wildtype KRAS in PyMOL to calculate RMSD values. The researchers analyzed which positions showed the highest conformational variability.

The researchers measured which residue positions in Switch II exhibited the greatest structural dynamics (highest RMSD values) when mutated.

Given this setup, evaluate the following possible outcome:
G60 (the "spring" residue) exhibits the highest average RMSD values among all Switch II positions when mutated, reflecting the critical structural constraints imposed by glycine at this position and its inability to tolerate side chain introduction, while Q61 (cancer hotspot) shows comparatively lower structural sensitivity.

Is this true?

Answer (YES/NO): NO